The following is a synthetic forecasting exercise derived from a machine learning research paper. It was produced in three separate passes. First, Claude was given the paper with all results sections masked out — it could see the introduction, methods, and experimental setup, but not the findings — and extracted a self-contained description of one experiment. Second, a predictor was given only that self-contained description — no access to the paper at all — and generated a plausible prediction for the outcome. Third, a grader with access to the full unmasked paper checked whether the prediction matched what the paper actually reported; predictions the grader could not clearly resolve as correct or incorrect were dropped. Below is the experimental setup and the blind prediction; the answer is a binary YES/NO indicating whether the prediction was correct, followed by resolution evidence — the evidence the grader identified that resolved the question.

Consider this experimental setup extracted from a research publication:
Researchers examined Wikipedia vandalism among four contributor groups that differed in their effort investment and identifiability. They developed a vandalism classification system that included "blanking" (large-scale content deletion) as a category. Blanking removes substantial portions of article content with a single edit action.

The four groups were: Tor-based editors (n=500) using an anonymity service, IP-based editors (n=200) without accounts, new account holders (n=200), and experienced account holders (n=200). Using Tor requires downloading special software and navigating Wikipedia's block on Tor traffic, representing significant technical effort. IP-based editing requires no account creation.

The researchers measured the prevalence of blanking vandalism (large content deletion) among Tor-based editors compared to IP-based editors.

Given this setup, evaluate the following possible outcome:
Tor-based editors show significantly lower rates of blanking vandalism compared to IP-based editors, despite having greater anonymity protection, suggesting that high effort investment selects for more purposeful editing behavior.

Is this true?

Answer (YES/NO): NO